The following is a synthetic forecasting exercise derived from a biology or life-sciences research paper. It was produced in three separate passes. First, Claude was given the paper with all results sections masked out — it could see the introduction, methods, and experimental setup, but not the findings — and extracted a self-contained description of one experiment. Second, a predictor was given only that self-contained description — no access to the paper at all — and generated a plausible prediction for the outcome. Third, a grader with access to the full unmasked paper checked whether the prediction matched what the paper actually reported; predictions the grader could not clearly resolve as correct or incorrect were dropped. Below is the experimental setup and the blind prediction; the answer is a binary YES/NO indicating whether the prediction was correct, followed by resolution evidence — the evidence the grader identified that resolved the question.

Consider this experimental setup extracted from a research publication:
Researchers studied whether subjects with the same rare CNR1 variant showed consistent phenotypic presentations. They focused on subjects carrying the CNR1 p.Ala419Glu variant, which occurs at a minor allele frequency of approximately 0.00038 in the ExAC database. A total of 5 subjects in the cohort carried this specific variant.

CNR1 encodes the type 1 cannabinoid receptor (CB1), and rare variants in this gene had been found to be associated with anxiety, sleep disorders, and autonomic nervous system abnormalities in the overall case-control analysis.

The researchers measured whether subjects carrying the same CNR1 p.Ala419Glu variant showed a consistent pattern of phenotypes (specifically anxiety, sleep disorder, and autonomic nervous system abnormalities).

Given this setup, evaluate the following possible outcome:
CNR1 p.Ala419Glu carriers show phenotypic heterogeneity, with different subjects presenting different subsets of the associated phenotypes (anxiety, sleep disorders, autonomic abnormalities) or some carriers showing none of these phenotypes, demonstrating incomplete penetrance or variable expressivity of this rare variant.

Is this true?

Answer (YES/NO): YES